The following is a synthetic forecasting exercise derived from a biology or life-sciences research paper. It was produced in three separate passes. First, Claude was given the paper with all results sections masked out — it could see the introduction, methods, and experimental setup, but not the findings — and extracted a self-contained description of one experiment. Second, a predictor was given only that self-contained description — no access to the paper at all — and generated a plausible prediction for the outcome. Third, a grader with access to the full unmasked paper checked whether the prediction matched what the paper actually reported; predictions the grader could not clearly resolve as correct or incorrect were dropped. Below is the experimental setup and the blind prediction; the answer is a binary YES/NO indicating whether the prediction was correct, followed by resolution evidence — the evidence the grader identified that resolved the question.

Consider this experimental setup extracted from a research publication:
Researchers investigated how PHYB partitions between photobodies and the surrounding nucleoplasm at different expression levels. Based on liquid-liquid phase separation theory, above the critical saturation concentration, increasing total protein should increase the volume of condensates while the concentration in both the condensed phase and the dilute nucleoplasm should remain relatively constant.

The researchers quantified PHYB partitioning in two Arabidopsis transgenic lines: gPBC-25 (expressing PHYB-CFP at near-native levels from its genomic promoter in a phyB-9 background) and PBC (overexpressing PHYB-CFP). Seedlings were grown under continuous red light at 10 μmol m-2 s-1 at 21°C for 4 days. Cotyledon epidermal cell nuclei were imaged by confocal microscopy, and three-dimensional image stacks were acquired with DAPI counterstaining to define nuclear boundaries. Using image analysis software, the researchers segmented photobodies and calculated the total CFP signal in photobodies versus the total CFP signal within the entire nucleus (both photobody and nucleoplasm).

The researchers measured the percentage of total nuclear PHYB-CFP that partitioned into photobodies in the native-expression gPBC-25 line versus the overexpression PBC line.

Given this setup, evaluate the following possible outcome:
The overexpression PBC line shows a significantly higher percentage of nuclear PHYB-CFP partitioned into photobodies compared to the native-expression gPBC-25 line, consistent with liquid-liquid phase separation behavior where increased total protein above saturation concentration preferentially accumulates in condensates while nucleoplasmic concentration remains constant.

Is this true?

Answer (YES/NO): YES